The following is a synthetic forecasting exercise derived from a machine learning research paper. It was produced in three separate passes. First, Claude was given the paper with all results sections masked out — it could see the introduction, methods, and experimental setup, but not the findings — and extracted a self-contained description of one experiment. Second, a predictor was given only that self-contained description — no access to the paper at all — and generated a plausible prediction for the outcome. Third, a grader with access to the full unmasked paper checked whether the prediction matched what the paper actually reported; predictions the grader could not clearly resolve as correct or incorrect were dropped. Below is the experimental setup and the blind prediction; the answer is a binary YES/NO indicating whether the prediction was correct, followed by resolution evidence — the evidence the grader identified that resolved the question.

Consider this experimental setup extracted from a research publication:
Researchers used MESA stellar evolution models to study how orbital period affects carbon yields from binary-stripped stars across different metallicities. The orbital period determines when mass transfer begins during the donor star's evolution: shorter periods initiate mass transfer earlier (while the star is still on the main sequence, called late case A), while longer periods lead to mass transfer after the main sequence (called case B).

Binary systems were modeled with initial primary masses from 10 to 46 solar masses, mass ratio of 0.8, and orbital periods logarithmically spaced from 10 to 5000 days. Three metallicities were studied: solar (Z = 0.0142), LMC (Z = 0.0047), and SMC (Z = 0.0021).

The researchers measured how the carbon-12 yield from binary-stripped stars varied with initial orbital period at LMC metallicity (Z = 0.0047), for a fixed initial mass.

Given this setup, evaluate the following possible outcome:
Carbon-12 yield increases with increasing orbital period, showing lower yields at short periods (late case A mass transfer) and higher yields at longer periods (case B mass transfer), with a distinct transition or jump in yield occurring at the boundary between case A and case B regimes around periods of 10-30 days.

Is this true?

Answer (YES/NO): NO